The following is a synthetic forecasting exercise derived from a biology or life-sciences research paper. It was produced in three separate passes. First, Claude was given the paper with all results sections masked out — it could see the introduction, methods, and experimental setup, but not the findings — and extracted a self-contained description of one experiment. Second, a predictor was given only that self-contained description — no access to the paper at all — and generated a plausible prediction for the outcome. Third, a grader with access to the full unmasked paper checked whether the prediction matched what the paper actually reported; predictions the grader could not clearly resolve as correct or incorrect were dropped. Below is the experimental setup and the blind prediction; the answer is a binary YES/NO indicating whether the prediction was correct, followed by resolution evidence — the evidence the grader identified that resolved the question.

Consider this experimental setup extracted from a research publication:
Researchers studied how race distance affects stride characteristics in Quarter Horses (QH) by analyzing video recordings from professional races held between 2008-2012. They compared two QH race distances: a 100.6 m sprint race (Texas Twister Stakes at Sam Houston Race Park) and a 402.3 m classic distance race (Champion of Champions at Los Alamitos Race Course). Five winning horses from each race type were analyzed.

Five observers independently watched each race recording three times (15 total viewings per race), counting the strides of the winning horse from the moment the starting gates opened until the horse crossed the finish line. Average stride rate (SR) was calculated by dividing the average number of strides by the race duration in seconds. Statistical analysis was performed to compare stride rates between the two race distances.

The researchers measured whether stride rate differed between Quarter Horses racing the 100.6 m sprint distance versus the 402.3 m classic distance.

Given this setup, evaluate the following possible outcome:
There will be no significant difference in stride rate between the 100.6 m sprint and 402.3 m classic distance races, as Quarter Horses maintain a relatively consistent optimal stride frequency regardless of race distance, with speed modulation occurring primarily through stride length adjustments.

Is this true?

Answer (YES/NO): NO